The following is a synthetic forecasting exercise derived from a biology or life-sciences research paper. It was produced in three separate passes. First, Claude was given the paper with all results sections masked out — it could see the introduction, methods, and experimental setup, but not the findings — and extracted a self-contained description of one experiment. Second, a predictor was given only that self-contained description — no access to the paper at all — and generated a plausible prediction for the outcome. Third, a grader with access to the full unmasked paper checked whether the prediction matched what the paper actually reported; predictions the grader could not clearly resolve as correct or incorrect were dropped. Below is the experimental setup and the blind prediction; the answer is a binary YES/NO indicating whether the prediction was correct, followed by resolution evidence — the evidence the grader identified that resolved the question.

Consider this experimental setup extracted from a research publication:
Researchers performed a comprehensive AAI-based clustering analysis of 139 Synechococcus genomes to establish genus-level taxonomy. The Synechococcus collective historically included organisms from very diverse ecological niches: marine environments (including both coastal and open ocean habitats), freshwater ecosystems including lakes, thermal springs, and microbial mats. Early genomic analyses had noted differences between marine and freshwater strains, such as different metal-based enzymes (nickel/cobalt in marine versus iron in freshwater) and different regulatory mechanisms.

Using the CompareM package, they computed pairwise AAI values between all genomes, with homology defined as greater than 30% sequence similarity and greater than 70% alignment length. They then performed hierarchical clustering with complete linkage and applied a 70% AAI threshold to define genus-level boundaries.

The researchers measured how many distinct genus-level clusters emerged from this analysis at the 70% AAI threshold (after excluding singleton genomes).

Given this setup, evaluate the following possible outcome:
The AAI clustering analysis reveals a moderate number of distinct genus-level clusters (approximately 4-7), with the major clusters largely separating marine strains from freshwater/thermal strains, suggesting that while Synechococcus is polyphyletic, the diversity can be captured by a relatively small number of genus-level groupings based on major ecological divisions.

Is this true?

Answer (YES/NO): NO